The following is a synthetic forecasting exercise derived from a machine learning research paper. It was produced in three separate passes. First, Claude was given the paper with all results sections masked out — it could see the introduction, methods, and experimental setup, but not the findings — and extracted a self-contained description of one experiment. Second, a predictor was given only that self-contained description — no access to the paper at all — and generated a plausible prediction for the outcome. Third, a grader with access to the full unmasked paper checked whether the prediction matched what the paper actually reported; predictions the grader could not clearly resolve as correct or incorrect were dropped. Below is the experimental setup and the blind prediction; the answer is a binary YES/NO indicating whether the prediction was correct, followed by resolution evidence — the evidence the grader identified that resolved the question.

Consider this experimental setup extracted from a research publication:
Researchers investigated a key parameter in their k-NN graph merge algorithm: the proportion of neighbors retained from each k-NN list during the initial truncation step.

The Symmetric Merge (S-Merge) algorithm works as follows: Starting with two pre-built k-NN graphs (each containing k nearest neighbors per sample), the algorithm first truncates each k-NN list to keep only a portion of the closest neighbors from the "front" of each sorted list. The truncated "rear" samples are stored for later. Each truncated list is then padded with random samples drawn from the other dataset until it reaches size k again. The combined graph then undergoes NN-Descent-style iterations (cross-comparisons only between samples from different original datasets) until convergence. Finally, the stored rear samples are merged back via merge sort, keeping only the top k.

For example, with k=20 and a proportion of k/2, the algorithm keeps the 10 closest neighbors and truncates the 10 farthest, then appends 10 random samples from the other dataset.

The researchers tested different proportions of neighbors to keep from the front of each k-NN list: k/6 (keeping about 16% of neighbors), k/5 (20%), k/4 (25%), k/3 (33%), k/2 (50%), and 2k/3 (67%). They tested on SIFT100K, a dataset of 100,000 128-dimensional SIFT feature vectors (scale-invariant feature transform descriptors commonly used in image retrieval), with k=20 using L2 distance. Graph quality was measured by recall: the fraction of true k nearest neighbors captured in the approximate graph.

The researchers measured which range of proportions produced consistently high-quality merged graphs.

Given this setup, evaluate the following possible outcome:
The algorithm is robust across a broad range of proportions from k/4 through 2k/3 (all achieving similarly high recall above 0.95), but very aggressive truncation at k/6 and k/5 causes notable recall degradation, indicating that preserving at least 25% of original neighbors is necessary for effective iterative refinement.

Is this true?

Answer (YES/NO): NO